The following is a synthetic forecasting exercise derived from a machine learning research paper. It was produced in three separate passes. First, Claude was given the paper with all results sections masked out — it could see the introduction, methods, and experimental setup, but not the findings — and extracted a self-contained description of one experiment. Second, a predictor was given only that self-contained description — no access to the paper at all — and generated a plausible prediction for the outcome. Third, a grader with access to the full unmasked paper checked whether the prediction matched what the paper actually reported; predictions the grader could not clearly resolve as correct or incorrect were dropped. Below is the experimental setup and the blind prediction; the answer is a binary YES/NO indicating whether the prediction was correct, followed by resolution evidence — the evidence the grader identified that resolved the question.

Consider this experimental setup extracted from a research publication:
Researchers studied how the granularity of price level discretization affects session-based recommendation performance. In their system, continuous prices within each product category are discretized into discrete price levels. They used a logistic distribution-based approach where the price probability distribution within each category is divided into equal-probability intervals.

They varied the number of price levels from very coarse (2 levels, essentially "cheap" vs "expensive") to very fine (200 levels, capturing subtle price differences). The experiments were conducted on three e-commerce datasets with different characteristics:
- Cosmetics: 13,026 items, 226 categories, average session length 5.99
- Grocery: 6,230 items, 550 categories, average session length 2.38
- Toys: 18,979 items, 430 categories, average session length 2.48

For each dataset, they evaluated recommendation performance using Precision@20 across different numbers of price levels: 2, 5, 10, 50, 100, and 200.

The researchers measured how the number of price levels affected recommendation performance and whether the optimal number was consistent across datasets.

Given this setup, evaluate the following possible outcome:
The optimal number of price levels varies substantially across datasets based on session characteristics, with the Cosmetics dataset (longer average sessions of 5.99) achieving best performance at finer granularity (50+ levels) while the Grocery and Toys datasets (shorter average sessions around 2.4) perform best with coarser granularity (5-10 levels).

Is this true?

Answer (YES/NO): NO